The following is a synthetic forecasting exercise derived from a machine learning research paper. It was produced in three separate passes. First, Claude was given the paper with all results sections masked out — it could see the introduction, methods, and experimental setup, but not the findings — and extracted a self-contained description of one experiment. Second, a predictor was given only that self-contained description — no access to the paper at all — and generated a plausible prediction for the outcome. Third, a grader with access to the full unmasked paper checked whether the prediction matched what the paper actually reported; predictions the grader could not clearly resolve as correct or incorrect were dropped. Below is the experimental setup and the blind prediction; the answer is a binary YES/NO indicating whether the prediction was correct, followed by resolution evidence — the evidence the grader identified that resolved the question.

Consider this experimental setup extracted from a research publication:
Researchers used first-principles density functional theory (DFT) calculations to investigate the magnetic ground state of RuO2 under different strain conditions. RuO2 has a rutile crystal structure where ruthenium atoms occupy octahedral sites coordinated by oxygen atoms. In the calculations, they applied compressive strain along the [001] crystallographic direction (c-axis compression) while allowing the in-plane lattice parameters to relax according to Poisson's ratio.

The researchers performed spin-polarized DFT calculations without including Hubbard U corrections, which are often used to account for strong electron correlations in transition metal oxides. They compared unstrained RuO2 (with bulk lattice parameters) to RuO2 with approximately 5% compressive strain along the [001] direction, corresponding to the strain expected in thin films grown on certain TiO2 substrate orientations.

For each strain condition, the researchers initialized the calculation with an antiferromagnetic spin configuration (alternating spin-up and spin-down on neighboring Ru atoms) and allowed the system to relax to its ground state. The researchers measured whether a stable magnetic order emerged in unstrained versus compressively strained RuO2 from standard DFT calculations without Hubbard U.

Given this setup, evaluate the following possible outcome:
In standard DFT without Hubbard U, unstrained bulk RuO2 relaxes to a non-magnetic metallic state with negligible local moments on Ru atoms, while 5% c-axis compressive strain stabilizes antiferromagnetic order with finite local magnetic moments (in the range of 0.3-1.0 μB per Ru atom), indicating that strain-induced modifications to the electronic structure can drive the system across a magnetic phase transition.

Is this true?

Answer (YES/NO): NO